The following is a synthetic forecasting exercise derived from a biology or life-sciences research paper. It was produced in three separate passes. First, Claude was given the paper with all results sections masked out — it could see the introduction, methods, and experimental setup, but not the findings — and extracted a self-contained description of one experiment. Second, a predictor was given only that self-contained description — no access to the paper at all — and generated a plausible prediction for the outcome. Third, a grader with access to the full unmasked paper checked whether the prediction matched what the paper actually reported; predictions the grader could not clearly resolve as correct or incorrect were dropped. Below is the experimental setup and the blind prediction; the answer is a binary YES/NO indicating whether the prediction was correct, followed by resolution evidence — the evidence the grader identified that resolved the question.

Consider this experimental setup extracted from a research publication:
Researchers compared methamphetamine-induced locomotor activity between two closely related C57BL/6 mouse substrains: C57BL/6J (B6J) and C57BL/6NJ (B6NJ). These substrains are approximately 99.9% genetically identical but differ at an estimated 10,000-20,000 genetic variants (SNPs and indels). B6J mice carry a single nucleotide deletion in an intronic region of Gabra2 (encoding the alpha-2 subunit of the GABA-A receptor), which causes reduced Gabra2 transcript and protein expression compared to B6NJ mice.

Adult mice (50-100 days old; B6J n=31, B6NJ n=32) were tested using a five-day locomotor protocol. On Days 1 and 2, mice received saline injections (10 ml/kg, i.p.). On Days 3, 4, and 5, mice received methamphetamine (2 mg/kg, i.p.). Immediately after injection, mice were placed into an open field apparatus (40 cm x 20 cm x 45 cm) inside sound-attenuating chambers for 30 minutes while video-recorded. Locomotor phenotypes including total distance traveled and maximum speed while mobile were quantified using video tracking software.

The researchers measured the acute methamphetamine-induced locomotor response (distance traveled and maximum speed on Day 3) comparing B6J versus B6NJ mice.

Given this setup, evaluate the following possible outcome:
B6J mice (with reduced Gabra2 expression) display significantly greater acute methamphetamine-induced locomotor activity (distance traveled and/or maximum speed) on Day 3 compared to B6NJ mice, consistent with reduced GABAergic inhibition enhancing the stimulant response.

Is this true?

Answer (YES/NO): YES